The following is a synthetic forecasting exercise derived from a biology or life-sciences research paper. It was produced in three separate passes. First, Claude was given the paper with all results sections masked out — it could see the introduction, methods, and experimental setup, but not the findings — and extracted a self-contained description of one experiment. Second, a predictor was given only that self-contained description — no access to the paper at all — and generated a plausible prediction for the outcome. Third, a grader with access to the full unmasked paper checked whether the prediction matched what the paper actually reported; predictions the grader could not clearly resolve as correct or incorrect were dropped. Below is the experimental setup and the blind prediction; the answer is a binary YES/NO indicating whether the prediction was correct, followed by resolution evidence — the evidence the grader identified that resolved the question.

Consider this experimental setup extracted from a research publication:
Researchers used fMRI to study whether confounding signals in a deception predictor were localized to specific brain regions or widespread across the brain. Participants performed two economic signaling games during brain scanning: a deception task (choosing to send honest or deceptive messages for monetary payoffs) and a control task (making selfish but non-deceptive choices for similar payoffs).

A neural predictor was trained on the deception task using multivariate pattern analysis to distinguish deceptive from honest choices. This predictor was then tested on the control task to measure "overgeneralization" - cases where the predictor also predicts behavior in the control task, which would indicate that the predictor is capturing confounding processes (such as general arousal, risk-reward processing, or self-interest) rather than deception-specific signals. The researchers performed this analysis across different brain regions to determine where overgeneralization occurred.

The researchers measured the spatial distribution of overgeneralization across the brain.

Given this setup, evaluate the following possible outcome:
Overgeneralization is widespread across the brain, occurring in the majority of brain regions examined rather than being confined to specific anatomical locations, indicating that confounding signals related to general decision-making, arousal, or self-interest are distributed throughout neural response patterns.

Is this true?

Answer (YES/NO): YES